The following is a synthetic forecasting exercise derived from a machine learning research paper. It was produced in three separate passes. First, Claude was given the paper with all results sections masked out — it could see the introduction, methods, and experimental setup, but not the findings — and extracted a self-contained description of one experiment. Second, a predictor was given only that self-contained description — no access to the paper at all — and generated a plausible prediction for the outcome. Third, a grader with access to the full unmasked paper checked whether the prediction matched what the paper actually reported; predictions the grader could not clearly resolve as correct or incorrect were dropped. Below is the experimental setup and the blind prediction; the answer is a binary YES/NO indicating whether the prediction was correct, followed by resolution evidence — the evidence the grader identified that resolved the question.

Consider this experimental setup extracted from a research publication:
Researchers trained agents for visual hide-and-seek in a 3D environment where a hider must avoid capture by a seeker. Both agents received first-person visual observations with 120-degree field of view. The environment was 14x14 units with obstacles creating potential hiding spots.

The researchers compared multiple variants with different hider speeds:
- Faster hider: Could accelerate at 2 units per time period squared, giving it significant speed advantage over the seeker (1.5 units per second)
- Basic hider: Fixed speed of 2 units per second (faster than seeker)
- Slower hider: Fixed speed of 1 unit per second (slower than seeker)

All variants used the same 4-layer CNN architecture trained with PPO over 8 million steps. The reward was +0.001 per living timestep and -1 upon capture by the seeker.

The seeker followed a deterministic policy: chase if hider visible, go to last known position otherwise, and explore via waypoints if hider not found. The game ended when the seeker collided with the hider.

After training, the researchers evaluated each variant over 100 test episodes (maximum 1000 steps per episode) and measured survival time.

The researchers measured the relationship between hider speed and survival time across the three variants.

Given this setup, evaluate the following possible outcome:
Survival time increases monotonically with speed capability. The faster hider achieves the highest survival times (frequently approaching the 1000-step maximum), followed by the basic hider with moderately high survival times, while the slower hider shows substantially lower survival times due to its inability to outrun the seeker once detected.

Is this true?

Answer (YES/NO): NO